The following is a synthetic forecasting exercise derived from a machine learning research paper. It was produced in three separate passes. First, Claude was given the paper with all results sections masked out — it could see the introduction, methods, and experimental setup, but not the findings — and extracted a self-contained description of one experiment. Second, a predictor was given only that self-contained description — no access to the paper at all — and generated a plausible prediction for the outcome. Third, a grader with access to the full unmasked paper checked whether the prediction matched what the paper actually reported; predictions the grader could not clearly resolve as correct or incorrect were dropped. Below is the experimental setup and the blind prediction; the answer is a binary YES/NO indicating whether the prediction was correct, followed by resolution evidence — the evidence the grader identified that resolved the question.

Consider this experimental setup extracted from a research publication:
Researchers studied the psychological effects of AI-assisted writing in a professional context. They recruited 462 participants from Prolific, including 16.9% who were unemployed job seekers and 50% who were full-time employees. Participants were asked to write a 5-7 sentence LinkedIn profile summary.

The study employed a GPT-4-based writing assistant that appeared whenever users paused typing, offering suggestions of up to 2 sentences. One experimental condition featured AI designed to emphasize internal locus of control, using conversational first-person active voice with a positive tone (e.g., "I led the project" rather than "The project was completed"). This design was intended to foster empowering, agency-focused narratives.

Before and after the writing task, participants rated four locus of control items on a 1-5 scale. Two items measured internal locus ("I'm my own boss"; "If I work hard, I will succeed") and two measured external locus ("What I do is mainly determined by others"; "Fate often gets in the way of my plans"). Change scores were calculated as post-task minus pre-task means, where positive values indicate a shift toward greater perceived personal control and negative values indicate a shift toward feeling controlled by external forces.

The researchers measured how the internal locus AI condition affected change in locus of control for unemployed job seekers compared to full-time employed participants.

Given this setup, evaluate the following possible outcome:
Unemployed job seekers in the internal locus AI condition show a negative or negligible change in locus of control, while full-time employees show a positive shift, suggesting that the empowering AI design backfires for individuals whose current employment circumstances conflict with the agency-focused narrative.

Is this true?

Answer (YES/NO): YES